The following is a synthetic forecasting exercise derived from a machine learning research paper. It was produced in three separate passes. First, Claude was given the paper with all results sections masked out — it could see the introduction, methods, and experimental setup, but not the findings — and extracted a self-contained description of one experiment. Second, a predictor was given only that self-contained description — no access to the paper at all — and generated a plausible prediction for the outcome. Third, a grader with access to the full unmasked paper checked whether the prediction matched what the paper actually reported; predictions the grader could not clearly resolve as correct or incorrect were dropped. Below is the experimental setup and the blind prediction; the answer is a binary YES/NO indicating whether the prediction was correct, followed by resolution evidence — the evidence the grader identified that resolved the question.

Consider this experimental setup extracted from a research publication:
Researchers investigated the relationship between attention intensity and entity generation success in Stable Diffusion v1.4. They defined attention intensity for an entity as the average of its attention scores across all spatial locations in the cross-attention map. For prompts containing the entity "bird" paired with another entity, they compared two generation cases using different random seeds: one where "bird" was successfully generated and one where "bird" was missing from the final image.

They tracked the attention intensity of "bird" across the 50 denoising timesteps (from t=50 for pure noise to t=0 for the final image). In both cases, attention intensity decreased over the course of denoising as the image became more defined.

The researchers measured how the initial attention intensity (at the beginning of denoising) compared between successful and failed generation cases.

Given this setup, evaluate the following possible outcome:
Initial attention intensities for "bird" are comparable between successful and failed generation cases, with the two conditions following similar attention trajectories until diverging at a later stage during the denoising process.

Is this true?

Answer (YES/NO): NO